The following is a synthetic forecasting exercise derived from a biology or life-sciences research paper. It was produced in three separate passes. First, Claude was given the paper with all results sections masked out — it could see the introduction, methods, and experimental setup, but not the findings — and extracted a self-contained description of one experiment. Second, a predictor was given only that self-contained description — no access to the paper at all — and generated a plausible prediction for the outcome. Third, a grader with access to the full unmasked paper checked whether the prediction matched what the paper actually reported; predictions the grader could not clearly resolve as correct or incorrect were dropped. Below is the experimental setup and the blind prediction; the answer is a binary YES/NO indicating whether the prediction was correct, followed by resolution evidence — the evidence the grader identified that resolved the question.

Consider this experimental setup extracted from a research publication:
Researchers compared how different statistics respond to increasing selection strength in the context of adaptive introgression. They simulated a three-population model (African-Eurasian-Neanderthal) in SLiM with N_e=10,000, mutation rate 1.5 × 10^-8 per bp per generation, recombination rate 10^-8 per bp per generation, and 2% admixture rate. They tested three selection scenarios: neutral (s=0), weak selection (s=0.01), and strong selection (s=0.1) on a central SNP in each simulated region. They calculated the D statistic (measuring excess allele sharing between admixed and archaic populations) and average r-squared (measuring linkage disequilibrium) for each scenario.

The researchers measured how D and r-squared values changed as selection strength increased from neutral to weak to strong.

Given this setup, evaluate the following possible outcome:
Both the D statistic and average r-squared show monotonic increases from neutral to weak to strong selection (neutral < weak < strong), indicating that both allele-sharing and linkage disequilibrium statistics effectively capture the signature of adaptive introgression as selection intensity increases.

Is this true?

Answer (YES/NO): NO